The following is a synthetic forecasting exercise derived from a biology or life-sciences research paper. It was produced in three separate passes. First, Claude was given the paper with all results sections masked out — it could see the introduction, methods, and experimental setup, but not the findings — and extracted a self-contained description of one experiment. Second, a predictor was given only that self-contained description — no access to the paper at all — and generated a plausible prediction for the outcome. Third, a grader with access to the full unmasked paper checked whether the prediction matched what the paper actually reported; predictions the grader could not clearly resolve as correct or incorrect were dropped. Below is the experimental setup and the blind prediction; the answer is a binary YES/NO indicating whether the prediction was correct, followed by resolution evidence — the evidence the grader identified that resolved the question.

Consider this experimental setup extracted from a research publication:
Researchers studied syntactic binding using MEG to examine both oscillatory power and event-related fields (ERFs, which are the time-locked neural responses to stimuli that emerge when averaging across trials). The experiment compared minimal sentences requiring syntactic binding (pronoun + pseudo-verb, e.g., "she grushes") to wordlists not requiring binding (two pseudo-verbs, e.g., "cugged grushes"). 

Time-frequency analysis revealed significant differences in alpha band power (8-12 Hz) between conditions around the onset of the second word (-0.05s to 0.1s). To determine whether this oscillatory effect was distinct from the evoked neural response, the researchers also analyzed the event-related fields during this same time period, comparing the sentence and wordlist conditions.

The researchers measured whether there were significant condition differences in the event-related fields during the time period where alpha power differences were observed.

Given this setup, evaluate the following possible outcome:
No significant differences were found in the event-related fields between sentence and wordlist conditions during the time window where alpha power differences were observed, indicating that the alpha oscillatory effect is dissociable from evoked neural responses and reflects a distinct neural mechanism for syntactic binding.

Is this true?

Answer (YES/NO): YES